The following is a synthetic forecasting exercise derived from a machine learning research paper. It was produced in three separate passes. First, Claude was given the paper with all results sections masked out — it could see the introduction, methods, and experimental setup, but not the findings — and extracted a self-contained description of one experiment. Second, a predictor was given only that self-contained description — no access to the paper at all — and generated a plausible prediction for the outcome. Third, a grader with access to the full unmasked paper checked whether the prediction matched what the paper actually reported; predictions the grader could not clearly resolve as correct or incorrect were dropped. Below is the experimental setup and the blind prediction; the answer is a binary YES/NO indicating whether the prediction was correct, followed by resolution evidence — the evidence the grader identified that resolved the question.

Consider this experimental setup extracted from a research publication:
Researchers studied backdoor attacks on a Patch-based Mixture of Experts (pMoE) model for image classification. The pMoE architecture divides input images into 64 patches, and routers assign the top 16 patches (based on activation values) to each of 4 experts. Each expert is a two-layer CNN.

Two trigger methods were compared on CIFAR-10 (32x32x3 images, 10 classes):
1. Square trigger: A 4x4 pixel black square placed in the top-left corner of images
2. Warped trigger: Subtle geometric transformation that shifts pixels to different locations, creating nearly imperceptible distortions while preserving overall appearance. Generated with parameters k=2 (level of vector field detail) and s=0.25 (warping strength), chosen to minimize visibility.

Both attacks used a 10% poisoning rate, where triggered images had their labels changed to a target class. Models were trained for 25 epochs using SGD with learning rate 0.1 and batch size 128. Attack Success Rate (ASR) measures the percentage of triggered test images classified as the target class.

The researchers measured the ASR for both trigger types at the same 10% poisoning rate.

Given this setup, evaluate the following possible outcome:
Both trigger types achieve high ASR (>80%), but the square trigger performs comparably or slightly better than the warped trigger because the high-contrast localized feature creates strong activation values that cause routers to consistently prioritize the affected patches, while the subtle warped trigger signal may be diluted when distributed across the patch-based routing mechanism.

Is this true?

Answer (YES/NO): YES